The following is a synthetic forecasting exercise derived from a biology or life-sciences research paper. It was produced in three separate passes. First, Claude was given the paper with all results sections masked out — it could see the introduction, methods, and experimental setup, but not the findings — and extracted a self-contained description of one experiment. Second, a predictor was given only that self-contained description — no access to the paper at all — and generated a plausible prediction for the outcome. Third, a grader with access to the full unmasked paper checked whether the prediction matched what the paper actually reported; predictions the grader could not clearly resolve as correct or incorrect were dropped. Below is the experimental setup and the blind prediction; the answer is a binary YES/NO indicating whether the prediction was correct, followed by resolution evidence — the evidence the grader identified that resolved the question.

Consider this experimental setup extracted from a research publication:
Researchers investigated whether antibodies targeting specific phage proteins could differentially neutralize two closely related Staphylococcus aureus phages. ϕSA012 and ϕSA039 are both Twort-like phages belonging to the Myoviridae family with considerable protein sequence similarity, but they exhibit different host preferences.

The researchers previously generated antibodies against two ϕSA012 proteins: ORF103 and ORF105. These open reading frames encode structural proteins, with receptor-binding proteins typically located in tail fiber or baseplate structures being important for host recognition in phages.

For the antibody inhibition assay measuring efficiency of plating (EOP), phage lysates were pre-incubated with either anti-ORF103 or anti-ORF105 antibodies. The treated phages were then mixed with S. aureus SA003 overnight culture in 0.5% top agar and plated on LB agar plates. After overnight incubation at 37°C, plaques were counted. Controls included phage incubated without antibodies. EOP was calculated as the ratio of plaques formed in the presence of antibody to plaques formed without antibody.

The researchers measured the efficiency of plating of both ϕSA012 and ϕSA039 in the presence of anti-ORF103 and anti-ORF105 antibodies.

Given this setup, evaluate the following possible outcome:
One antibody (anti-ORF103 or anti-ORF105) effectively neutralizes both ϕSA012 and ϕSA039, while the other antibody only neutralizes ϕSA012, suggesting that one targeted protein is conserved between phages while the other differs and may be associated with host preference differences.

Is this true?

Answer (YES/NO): YES